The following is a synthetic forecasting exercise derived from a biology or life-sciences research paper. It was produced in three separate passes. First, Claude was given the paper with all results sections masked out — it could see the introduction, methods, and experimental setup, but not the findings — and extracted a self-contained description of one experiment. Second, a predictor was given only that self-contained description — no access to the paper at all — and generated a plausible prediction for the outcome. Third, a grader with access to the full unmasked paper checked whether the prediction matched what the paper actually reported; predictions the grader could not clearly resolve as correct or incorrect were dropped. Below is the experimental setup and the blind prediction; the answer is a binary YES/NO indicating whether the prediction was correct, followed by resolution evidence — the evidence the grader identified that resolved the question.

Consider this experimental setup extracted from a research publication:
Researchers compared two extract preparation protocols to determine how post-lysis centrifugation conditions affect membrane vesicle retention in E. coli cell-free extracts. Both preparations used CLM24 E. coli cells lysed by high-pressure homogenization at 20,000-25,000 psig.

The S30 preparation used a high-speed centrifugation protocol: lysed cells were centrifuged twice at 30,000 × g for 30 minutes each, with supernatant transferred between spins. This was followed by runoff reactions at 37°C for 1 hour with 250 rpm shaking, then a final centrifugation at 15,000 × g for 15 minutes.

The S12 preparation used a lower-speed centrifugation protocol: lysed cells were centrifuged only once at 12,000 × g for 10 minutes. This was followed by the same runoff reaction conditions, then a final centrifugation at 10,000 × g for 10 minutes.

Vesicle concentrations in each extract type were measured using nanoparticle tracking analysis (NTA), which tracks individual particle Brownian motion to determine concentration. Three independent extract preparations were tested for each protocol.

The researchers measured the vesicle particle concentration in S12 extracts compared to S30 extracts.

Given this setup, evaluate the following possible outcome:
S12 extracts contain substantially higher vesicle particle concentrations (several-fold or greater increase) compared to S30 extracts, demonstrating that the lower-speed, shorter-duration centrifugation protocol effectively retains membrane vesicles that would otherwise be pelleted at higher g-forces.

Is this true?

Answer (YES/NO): NO